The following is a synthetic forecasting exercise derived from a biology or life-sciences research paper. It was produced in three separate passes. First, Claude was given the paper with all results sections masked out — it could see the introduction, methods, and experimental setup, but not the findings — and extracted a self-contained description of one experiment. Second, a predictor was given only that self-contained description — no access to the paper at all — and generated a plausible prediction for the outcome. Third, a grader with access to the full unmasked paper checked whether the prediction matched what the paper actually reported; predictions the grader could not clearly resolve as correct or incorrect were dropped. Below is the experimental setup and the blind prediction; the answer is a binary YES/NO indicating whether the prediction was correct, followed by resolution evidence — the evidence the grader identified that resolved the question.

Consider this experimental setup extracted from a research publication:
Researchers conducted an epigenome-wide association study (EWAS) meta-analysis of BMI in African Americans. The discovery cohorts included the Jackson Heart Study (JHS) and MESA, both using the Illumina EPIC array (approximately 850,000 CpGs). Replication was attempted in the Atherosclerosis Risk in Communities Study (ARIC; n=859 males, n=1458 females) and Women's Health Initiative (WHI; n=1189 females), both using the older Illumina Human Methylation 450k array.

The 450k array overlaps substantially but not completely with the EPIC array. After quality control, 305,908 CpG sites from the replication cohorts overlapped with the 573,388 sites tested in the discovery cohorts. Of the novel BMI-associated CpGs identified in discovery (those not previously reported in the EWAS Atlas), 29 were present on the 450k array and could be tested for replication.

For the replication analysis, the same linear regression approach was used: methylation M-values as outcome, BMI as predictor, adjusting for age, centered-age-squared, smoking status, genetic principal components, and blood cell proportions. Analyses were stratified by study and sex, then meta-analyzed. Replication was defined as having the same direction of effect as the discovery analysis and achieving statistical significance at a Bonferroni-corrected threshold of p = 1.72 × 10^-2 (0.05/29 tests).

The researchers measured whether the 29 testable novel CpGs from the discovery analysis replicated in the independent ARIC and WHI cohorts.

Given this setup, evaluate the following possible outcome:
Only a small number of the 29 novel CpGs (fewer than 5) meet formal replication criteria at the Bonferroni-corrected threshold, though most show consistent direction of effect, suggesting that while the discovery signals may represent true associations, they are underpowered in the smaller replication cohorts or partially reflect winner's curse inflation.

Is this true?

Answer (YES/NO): NO